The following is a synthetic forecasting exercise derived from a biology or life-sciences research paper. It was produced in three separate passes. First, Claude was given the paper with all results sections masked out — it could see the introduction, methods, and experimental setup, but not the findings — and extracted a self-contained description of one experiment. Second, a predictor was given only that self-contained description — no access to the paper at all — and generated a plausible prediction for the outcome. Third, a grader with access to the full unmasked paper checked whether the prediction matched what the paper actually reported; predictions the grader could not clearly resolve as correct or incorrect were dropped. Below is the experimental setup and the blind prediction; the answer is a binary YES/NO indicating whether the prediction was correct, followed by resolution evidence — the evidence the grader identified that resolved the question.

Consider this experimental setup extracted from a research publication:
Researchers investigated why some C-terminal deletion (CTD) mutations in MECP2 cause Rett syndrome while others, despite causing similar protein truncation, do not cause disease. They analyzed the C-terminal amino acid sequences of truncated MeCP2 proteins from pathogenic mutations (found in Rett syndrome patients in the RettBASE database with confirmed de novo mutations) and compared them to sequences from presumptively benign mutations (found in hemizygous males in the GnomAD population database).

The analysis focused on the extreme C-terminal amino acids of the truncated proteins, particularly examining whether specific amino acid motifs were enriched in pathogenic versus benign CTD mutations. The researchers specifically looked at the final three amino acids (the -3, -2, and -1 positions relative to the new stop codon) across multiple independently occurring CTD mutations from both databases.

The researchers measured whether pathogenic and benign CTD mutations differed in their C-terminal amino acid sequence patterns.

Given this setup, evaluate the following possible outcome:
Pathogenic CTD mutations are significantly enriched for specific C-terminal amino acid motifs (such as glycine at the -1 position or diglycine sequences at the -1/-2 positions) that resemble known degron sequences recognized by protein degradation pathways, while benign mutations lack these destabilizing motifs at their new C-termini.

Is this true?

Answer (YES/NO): NO